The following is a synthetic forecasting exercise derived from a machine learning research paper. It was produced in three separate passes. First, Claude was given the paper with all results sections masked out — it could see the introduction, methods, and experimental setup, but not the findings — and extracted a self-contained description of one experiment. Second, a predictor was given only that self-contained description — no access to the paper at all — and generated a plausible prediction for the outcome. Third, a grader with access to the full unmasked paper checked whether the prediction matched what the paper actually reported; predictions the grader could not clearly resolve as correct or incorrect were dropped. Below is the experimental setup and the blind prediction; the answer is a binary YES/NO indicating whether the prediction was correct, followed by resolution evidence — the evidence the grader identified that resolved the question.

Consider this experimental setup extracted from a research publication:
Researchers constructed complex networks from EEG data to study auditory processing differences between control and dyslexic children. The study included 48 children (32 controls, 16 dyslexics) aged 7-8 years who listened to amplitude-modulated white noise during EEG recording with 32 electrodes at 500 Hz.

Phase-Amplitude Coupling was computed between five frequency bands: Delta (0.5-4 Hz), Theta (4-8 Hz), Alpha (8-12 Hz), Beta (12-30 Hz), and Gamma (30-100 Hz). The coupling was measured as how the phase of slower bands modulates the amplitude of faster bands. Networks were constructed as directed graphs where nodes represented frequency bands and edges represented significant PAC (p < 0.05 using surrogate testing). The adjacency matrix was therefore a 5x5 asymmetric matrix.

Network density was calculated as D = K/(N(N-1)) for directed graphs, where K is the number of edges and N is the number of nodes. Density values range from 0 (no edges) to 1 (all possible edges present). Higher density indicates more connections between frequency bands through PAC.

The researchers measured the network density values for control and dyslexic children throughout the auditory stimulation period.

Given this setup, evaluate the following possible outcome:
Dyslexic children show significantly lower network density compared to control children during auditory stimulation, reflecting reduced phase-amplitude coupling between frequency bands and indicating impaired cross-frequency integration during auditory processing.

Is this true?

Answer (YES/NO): NO